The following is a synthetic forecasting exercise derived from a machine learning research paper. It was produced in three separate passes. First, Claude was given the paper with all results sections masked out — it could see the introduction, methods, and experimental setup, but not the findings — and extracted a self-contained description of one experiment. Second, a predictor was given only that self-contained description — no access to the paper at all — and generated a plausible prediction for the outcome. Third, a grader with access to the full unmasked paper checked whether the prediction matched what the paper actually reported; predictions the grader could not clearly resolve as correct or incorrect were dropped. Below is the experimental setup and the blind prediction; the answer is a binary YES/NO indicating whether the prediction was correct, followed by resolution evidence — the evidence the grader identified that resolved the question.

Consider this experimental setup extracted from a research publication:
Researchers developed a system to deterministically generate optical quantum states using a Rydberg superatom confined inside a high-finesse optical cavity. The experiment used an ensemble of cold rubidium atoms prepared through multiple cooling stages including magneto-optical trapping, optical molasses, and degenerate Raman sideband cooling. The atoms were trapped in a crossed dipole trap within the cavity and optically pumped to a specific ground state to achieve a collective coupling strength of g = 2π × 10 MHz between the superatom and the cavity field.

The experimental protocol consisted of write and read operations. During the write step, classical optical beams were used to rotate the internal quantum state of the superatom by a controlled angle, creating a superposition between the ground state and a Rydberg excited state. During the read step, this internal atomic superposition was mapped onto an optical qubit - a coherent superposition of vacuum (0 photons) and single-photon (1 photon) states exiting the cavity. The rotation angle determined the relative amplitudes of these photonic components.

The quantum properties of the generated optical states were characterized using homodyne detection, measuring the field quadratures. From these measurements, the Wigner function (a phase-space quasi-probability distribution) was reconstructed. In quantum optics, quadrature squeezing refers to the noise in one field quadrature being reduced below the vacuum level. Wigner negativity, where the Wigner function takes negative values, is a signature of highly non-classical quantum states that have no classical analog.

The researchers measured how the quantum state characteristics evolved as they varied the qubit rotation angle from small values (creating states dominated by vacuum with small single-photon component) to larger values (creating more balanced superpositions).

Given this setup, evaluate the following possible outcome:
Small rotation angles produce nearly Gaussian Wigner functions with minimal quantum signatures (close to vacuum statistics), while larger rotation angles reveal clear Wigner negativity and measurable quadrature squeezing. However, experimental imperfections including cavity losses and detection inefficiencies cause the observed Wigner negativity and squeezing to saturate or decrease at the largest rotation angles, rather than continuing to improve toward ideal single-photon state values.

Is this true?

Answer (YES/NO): NO